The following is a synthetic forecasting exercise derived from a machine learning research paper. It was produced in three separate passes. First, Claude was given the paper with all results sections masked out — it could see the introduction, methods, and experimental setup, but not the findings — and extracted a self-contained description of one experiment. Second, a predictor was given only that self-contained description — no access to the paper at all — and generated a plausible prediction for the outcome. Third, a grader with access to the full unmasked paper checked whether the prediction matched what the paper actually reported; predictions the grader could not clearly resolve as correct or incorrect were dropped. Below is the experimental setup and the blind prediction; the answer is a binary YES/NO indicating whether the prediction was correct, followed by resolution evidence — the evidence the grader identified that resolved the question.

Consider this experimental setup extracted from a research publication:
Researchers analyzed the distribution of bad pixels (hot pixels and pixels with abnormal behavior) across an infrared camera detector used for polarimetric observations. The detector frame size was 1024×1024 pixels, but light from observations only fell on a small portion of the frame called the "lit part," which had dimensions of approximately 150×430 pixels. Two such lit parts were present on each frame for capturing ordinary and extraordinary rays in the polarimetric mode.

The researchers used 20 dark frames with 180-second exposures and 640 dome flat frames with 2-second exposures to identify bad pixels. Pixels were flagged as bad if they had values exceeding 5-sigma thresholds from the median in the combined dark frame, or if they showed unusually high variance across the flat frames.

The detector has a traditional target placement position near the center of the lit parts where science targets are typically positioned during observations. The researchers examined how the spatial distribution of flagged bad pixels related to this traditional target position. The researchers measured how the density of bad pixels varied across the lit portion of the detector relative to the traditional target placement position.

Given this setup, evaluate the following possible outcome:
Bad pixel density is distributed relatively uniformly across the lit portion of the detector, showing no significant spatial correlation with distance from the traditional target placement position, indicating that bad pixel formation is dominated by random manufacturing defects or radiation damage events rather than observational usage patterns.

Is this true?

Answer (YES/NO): NO